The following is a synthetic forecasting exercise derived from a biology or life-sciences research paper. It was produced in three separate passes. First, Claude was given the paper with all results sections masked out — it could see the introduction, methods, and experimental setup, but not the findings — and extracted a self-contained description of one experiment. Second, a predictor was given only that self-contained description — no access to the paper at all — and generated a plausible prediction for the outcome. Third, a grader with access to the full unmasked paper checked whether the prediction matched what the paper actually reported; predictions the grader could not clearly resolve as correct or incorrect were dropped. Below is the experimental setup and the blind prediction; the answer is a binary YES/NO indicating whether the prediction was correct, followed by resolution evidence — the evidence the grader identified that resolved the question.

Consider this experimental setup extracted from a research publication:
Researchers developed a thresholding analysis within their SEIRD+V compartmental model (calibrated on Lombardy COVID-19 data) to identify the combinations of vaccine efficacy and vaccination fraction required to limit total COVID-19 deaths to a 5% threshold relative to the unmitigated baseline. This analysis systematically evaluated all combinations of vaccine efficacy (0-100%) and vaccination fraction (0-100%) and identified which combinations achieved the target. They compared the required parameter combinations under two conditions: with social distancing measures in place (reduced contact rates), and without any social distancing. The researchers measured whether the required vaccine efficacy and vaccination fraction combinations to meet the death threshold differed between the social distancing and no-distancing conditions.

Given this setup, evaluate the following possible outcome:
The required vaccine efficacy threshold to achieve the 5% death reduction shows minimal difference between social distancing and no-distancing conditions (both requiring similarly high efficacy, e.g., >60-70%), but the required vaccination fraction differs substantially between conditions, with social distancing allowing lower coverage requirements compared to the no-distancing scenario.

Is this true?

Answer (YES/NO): NO